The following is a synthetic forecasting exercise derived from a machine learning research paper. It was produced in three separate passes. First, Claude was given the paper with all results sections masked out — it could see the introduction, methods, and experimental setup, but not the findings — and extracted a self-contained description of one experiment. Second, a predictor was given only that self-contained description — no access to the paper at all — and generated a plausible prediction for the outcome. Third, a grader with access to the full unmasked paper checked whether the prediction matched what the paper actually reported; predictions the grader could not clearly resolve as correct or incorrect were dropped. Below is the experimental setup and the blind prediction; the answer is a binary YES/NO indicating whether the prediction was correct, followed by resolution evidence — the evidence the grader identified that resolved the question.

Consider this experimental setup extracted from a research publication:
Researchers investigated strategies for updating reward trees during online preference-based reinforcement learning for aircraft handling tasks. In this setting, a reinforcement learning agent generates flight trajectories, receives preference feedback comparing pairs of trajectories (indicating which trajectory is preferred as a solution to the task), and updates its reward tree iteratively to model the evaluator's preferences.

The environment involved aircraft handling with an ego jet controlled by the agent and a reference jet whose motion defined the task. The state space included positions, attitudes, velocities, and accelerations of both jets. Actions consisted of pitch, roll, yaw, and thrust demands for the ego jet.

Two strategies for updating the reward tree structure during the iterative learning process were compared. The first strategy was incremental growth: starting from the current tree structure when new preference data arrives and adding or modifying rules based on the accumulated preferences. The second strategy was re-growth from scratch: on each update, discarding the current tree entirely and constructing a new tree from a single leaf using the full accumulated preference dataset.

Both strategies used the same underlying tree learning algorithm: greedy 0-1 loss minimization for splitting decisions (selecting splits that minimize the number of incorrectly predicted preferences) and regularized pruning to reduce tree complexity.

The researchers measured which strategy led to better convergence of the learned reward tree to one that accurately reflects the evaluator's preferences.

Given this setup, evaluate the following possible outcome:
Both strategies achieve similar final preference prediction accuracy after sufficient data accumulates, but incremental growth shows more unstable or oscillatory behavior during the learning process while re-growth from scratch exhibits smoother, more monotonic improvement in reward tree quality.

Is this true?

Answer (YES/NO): NO